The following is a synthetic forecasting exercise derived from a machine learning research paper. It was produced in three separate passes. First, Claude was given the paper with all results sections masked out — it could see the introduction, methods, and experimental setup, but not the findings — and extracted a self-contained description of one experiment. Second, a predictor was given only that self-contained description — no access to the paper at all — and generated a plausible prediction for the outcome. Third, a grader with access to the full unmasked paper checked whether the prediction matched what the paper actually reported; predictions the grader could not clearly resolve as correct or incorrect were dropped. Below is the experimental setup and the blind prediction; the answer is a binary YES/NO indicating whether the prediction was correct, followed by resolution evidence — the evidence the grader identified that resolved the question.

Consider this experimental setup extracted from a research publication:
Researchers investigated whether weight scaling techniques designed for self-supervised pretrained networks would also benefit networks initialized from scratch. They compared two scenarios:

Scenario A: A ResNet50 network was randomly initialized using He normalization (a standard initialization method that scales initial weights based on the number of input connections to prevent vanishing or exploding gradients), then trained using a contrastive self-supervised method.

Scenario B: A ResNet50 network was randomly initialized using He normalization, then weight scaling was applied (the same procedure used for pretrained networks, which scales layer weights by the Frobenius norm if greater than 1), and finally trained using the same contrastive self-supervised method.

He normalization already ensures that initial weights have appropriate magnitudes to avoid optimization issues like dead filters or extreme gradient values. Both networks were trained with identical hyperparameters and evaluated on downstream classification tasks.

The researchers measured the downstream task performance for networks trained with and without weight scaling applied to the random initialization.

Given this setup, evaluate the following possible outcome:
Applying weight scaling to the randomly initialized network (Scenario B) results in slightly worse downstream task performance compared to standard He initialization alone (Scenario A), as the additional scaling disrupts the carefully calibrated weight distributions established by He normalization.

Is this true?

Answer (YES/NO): NO